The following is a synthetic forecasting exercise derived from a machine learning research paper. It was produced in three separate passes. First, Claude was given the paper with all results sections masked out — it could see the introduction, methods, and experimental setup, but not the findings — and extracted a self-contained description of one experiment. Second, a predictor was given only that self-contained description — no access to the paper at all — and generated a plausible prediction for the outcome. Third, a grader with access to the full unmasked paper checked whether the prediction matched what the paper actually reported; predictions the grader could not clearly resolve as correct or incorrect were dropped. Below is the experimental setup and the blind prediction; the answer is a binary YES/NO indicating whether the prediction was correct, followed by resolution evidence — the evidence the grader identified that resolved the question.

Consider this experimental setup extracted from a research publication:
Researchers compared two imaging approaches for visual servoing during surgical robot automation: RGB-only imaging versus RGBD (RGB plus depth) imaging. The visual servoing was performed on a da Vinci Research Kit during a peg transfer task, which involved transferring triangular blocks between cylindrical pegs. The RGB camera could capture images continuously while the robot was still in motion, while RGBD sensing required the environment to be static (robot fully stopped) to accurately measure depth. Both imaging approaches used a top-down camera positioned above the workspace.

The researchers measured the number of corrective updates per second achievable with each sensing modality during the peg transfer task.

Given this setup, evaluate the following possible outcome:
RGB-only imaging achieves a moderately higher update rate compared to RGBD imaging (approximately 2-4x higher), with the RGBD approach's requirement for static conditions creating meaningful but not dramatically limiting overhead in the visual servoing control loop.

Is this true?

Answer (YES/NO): NO